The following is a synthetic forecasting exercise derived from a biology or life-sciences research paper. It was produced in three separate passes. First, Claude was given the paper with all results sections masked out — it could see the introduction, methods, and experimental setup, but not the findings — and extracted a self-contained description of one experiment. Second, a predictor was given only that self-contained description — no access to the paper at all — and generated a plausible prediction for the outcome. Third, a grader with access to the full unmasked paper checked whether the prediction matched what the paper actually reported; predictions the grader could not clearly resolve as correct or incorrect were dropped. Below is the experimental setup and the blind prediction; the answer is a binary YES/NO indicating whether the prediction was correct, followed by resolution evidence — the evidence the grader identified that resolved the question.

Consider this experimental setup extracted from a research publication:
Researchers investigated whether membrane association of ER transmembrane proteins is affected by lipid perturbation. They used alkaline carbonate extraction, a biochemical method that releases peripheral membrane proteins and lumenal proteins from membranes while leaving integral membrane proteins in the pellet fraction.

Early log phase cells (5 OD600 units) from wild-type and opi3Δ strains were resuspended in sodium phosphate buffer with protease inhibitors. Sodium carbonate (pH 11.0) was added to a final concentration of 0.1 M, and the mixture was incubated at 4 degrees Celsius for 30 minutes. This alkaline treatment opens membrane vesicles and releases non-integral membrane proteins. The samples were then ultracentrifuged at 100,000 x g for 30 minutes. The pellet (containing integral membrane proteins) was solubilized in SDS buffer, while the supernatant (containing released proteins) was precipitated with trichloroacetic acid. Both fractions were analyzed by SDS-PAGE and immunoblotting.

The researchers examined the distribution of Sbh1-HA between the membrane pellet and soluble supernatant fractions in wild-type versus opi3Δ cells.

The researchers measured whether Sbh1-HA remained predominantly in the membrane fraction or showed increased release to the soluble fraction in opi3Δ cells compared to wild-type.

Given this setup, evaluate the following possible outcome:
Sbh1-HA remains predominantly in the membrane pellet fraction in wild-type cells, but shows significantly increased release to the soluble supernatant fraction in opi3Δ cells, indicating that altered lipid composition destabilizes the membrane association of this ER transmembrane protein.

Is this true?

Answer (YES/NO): NO